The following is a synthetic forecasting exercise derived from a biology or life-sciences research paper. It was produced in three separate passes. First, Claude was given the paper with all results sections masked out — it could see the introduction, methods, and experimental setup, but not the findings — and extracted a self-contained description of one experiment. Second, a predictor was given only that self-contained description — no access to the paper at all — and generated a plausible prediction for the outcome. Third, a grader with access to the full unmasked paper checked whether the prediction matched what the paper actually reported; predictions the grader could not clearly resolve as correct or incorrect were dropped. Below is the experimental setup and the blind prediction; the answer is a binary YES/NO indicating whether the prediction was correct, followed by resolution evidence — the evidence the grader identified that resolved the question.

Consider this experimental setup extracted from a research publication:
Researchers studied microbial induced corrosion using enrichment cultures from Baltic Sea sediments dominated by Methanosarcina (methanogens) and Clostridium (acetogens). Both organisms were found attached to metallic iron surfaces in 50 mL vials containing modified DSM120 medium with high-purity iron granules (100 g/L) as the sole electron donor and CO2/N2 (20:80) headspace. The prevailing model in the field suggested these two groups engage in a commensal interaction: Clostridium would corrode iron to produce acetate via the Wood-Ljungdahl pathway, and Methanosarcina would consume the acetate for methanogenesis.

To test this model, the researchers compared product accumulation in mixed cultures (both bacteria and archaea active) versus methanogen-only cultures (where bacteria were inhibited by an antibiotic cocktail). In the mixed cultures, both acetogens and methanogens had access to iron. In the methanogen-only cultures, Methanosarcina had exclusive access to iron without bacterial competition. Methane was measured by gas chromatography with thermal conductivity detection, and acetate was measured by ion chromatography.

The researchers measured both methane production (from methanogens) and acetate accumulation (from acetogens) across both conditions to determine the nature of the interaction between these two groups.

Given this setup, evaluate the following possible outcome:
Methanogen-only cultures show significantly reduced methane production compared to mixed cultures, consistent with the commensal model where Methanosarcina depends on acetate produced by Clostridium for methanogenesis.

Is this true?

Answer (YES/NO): NO